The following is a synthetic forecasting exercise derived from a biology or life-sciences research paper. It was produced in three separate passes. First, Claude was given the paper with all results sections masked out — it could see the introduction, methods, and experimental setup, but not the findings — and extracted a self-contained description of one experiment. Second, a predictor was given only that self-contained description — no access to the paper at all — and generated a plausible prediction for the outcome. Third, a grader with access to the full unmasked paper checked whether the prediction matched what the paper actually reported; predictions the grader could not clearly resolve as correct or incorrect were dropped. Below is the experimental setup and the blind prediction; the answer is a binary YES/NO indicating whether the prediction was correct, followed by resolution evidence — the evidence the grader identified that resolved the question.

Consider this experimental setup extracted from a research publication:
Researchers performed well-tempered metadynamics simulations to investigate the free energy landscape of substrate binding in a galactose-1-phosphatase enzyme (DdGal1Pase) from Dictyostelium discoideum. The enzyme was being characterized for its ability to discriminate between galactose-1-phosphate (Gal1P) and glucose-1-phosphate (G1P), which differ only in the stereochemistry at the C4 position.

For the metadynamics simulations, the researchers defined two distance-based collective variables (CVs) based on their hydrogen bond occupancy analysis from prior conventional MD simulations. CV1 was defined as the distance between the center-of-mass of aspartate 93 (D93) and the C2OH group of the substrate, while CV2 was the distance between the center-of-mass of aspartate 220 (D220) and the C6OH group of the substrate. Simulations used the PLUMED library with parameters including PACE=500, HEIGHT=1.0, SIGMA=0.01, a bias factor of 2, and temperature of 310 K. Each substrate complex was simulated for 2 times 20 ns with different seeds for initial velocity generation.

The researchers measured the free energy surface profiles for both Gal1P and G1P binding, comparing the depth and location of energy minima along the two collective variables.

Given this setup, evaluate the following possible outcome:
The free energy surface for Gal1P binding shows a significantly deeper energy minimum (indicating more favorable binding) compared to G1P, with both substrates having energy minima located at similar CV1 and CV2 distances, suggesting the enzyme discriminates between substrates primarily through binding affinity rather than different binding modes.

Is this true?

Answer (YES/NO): NO